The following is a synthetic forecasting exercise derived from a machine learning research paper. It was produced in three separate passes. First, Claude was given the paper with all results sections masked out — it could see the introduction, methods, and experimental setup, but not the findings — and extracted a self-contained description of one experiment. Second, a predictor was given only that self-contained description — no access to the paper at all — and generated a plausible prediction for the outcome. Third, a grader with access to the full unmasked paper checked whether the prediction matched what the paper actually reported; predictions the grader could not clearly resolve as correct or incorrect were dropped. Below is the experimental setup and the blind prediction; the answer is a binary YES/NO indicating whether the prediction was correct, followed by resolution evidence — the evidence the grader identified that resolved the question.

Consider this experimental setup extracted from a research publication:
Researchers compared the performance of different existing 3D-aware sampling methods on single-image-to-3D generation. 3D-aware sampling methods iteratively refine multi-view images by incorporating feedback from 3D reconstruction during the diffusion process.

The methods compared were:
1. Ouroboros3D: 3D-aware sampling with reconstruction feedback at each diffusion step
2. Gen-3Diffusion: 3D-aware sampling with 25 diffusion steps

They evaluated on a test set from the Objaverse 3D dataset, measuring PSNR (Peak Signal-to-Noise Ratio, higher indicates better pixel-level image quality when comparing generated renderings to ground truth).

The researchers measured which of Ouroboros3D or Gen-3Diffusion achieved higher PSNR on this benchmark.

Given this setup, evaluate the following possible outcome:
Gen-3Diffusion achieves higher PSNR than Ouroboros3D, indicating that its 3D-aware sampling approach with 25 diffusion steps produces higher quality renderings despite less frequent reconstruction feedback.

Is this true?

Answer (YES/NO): YES